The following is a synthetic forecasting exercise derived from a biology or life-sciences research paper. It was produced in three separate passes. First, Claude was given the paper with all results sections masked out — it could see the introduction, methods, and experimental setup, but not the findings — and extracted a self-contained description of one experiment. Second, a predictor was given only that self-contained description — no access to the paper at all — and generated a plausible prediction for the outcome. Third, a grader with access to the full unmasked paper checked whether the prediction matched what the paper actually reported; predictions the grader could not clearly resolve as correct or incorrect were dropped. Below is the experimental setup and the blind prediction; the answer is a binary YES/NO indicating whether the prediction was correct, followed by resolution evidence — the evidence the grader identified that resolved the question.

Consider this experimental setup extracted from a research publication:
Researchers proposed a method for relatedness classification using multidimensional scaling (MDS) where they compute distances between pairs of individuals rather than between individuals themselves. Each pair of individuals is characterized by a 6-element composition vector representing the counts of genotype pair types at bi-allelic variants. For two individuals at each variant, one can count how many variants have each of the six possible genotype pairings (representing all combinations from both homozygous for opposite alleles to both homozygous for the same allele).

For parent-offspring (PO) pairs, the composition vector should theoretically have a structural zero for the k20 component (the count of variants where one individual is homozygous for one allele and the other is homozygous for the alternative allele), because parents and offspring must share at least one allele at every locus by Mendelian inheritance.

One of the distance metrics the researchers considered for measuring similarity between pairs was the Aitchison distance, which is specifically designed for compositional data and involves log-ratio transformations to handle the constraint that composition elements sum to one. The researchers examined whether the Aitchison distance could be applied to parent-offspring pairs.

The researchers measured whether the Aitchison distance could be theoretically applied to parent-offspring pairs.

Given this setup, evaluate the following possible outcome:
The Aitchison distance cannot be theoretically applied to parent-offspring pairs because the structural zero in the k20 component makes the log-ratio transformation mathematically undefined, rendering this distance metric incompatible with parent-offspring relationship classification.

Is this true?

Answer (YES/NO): NO